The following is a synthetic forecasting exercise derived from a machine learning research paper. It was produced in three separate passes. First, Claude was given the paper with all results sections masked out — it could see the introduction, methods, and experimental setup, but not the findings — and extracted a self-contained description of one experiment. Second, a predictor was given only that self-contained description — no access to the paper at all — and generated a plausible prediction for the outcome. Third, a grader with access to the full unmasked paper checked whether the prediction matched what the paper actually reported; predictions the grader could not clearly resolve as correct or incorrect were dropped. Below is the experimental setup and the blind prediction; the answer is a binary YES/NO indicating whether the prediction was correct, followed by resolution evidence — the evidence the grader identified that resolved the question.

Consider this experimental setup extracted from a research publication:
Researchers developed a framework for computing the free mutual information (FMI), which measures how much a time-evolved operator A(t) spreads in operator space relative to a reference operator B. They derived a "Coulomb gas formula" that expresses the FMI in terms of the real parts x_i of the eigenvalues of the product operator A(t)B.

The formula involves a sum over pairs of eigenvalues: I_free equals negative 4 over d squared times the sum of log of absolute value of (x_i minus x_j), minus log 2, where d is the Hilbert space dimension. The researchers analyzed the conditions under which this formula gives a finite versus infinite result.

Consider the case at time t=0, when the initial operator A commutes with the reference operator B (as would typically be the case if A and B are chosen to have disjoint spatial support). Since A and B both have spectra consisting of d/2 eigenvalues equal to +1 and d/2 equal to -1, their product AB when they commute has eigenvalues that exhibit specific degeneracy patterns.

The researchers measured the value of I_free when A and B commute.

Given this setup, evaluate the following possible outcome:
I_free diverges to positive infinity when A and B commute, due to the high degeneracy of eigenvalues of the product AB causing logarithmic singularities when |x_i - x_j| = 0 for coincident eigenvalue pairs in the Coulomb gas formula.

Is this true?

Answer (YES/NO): YES